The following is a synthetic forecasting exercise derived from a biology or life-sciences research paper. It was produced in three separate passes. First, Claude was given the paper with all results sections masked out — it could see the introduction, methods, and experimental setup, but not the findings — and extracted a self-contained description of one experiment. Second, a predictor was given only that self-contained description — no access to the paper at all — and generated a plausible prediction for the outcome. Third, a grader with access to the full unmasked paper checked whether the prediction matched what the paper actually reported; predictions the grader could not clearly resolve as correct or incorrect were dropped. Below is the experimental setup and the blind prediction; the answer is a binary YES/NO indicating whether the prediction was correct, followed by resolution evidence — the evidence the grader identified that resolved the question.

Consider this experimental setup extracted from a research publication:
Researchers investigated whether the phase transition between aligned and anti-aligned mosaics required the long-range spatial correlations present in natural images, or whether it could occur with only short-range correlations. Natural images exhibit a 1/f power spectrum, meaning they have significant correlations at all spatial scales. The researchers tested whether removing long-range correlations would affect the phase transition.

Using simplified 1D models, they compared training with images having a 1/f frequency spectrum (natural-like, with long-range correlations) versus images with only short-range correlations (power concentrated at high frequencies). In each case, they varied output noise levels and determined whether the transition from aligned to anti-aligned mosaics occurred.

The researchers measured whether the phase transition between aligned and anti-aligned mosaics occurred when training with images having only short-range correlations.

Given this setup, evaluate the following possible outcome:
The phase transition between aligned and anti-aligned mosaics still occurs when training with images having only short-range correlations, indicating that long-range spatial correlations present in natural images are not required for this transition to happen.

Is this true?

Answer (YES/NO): YES